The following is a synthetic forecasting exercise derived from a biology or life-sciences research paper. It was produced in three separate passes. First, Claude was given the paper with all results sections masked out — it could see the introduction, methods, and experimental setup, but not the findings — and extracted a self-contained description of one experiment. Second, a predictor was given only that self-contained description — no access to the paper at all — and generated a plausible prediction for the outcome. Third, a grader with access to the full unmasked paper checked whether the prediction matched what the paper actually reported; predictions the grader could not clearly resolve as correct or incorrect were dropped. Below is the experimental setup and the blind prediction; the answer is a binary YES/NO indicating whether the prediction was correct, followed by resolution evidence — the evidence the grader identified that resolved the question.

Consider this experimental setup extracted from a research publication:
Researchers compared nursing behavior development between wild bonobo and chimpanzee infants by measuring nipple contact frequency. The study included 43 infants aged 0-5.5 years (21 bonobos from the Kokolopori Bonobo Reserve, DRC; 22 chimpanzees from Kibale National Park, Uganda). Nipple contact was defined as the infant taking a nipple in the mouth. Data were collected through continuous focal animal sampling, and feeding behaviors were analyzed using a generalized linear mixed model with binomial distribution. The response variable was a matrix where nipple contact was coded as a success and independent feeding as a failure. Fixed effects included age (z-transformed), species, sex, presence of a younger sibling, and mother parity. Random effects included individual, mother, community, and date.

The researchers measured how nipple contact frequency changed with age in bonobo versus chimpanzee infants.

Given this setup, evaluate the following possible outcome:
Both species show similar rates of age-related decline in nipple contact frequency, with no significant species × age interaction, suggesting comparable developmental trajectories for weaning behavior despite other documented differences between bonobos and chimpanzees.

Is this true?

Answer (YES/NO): YES